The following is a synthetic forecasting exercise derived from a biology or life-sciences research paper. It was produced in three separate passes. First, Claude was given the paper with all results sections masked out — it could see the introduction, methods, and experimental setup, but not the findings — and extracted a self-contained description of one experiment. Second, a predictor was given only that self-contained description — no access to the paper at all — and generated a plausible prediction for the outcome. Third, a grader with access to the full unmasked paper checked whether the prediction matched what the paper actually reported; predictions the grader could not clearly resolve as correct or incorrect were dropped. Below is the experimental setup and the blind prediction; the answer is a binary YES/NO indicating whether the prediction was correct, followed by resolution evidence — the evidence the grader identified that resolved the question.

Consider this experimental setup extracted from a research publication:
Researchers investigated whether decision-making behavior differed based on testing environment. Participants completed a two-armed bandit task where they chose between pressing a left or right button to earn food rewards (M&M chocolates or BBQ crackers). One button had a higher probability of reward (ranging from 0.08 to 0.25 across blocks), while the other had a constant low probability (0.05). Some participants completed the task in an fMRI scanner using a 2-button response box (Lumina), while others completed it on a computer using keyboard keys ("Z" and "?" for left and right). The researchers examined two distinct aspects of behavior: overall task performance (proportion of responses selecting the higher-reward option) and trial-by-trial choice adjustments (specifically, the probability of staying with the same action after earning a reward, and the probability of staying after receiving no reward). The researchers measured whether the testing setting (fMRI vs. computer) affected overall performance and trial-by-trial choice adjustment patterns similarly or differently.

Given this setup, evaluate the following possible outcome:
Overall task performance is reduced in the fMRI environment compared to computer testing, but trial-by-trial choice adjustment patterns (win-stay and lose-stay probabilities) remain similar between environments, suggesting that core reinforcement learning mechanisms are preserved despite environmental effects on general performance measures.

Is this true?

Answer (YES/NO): NO